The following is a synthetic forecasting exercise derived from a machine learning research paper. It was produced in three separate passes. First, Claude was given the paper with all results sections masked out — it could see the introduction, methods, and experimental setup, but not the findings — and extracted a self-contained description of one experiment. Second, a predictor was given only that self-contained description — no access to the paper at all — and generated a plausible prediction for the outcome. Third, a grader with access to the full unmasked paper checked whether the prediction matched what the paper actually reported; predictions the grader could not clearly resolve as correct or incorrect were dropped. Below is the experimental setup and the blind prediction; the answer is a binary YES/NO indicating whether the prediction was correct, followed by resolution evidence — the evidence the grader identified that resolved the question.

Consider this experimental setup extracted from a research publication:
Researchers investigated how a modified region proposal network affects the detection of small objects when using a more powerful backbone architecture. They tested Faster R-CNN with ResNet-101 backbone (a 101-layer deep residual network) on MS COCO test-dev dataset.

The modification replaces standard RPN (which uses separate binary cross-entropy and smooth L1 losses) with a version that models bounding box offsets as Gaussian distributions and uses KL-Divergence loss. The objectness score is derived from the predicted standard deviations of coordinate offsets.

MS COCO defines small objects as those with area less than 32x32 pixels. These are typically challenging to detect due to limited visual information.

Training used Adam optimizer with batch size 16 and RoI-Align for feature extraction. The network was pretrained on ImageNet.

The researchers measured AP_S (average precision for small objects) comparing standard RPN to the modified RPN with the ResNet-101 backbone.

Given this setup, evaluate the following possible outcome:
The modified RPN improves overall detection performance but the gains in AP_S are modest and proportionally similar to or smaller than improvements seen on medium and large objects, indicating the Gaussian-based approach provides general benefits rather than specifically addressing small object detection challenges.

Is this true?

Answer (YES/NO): NO